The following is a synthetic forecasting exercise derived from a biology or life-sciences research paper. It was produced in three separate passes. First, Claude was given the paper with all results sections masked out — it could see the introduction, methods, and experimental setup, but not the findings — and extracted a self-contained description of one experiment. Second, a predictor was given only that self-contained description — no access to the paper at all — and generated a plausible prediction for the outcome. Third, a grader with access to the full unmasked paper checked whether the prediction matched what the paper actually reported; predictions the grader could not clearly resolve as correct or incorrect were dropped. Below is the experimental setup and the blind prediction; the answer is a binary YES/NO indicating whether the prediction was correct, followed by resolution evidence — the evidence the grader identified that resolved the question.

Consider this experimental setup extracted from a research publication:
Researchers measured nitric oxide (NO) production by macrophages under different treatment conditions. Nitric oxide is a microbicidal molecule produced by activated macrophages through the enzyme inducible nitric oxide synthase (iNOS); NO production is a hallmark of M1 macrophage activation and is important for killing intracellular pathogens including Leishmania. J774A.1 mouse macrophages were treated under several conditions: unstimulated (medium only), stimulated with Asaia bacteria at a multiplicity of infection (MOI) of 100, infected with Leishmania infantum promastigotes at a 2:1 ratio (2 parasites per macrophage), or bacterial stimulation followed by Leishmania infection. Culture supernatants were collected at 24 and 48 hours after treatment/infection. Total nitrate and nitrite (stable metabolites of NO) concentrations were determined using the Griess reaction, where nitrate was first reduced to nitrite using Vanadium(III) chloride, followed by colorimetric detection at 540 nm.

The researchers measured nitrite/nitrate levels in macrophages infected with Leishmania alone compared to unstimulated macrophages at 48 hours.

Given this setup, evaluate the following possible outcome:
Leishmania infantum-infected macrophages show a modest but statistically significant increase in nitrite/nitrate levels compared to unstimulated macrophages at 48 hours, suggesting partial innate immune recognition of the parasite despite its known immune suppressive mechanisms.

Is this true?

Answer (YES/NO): NO